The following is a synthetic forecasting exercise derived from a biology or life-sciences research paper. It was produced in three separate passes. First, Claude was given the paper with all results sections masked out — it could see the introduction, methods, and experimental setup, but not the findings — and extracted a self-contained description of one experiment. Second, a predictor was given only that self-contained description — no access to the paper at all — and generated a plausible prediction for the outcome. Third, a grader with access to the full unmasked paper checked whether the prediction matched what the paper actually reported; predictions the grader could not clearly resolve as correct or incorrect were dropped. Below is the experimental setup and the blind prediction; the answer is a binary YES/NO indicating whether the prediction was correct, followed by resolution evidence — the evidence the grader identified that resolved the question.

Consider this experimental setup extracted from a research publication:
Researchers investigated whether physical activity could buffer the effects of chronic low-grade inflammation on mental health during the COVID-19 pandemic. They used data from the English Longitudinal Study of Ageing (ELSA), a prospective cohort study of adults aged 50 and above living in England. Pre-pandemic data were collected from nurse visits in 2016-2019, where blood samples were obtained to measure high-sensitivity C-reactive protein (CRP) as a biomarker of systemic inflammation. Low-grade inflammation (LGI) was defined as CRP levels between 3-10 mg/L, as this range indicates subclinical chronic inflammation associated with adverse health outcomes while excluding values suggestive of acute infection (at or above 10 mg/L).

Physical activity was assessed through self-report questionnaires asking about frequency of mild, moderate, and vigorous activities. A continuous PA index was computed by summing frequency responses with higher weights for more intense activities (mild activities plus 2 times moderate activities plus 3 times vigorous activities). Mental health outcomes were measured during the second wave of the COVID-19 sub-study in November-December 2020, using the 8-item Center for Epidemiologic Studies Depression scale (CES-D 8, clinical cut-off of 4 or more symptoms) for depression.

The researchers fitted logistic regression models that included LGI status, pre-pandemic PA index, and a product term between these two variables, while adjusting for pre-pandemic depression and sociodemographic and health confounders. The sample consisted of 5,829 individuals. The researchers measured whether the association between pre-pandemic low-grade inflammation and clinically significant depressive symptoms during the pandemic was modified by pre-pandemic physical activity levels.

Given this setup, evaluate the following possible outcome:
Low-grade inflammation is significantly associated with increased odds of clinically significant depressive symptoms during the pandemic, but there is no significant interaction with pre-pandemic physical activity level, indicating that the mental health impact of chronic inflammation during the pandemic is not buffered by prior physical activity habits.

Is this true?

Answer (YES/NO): YES